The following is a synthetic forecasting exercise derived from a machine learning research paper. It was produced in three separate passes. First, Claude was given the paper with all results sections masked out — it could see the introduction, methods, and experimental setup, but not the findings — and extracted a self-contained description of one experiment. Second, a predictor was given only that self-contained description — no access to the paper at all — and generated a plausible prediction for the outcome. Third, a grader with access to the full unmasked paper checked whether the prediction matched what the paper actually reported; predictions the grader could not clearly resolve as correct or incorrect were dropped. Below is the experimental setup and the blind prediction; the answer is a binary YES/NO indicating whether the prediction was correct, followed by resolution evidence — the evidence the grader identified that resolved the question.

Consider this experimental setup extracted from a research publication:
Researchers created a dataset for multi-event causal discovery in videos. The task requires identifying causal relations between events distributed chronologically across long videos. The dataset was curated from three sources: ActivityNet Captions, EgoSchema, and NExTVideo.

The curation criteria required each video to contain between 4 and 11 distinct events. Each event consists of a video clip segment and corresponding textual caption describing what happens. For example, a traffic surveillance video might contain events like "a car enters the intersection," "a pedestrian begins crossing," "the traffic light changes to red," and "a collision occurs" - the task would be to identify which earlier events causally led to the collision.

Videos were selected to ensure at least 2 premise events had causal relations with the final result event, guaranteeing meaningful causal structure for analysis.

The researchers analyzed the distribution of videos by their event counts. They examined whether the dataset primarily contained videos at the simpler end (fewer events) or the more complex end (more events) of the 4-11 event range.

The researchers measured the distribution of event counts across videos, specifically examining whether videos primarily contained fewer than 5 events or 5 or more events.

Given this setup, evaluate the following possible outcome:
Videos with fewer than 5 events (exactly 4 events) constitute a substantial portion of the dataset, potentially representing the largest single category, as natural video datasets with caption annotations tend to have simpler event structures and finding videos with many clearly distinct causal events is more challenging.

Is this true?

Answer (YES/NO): NO